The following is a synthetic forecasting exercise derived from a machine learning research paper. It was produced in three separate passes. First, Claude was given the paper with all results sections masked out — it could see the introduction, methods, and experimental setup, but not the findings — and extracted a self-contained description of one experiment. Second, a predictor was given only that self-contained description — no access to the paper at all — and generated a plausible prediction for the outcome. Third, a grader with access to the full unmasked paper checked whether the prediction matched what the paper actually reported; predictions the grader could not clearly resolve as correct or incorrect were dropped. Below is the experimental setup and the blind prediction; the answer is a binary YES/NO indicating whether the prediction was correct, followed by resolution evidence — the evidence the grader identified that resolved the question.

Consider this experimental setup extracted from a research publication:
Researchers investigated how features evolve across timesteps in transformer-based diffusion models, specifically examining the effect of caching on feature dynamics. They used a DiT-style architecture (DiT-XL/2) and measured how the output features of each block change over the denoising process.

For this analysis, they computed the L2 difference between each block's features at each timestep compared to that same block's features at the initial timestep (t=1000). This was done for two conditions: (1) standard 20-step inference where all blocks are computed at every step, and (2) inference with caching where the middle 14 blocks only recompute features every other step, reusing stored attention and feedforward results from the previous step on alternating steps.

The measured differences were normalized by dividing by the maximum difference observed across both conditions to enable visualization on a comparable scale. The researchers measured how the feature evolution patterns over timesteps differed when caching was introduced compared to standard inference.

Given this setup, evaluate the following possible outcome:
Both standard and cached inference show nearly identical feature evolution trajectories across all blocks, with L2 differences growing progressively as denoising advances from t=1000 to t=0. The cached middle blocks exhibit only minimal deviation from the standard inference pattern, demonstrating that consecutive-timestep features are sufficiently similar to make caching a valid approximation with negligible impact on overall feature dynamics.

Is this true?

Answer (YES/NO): NO